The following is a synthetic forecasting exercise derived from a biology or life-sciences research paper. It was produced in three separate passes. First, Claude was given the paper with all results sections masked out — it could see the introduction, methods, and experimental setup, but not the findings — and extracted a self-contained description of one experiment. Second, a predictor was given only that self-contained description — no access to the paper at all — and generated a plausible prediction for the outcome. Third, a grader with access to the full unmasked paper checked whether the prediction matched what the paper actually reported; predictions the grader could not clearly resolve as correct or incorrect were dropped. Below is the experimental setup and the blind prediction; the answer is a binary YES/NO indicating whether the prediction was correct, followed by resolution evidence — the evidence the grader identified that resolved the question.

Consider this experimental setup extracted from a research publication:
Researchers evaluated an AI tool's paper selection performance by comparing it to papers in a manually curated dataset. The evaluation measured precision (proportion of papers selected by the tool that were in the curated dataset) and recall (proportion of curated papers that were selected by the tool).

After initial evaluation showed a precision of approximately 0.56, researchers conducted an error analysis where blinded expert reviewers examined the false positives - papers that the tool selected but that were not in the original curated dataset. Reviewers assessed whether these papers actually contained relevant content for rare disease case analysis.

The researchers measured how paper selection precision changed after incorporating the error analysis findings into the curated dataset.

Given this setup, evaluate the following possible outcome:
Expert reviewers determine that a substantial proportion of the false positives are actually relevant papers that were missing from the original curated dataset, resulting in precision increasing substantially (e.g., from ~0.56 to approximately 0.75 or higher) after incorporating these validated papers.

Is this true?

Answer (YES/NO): YES